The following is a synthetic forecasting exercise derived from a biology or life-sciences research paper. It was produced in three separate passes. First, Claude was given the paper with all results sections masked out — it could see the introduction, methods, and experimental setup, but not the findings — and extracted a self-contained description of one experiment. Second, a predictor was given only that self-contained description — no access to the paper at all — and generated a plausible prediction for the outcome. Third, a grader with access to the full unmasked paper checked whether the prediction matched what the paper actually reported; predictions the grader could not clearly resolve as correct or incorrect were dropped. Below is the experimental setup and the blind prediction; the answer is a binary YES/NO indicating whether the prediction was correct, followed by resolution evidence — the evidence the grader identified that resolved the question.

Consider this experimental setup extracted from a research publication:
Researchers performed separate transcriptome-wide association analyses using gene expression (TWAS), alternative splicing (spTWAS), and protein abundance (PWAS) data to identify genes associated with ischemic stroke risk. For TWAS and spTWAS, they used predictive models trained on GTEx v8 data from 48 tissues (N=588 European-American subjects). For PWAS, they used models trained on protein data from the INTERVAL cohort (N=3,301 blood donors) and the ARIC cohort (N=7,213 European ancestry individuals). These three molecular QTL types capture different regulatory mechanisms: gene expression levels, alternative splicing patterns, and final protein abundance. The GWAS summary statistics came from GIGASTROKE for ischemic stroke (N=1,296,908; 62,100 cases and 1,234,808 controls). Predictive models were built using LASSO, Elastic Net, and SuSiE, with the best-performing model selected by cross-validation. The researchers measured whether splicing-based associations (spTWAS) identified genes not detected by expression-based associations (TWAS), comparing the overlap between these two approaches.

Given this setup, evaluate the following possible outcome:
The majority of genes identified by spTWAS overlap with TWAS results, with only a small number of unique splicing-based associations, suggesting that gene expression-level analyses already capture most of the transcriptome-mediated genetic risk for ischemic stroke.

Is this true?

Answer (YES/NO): NO